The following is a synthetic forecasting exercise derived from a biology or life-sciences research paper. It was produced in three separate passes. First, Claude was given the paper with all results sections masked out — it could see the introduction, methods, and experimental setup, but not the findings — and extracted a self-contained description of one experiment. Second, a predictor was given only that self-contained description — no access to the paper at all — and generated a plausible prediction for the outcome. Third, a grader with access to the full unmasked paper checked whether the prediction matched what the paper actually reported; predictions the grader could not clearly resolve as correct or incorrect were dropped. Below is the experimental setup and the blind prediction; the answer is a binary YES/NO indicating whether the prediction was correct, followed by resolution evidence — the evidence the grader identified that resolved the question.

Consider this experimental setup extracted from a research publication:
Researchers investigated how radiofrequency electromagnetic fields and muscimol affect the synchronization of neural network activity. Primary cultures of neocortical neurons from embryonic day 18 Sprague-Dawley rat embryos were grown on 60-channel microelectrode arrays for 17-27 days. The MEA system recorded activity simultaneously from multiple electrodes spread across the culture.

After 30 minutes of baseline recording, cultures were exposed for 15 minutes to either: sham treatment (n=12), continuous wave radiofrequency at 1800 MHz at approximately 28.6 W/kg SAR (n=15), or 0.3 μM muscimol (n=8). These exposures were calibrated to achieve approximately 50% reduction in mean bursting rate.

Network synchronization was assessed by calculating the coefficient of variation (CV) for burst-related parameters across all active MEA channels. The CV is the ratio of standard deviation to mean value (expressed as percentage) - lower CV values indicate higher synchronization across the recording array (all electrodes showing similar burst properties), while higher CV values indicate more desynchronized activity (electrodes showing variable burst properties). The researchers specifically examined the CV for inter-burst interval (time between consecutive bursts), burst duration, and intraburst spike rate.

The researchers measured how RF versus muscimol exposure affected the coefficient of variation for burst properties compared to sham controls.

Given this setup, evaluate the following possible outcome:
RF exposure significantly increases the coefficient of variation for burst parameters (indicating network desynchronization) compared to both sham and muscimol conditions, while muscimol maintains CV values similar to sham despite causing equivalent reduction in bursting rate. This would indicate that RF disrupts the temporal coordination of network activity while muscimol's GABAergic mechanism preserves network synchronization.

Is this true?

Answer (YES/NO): NO